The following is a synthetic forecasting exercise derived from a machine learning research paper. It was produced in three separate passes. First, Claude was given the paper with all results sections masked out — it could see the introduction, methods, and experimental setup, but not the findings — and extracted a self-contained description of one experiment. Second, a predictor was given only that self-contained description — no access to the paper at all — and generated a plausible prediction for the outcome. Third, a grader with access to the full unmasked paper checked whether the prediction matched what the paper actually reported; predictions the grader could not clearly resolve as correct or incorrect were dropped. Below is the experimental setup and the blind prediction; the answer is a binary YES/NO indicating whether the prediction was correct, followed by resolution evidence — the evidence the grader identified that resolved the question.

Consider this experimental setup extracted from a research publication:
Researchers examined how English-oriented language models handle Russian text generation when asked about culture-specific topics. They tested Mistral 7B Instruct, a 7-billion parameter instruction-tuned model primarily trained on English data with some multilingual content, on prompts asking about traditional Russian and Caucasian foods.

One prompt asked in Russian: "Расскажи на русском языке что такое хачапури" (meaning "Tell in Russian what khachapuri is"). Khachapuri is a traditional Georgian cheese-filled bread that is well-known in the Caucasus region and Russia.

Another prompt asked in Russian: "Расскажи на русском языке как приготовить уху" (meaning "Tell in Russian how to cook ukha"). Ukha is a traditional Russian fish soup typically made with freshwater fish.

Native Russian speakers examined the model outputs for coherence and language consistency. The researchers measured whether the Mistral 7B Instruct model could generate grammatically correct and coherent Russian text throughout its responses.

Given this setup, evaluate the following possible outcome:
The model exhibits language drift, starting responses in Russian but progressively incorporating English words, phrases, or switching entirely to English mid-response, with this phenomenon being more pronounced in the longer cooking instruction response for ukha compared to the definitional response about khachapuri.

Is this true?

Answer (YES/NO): NO